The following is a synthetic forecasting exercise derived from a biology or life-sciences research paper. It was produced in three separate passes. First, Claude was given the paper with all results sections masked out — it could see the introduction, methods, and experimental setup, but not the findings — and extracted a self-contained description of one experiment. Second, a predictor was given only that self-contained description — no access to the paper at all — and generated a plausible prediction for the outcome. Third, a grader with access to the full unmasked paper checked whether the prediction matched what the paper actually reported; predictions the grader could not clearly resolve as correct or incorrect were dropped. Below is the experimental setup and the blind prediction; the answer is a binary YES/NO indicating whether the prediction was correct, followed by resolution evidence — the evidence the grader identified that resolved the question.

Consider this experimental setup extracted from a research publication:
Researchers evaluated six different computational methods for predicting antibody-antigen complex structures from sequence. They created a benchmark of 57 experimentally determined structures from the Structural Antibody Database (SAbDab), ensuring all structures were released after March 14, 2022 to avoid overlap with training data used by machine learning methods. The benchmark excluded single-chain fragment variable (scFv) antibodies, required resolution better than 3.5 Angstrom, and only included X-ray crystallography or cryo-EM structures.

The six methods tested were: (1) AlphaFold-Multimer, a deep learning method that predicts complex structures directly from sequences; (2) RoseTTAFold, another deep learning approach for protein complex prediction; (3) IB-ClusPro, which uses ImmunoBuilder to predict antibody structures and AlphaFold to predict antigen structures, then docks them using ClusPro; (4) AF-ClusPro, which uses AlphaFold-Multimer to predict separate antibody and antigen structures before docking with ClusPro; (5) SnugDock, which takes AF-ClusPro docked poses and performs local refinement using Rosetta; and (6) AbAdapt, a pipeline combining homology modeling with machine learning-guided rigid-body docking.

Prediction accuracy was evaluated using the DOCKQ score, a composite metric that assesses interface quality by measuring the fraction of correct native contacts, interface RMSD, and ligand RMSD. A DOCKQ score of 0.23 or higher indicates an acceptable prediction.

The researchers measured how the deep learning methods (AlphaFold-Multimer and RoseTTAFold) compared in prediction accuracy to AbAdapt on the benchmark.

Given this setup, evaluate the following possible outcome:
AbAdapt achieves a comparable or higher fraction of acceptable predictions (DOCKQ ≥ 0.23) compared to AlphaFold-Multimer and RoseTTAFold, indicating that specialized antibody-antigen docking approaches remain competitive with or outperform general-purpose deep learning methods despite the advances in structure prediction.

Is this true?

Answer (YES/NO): NO